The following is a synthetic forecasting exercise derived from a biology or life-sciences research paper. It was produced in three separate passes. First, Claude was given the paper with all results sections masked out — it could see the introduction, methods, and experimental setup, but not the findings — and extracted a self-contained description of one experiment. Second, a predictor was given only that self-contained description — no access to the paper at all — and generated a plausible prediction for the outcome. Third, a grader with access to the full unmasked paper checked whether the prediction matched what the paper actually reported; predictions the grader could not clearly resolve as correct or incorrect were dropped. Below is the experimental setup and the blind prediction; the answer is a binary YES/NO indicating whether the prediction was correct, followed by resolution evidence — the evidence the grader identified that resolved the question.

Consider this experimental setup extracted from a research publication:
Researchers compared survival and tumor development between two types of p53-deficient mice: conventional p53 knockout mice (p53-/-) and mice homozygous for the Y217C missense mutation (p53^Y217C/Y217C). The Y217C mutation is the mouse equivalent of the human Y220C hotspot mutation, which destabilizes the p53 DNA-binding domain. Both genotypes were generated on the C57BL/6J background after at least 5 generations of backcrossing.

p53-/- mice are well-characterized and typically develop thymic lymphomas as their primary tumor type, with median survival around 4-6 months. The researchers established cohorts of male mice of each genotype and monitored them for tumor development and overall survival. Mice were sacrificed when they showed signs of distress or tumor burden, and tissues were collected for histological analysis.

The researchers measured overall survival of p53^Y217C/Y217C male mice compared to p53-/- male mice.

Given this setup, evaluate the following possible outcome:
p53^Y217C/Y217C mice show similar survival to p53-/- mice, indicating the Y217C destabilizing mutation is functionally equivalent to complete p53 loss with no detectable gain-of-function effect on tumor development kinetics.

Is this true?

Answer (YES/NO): NO